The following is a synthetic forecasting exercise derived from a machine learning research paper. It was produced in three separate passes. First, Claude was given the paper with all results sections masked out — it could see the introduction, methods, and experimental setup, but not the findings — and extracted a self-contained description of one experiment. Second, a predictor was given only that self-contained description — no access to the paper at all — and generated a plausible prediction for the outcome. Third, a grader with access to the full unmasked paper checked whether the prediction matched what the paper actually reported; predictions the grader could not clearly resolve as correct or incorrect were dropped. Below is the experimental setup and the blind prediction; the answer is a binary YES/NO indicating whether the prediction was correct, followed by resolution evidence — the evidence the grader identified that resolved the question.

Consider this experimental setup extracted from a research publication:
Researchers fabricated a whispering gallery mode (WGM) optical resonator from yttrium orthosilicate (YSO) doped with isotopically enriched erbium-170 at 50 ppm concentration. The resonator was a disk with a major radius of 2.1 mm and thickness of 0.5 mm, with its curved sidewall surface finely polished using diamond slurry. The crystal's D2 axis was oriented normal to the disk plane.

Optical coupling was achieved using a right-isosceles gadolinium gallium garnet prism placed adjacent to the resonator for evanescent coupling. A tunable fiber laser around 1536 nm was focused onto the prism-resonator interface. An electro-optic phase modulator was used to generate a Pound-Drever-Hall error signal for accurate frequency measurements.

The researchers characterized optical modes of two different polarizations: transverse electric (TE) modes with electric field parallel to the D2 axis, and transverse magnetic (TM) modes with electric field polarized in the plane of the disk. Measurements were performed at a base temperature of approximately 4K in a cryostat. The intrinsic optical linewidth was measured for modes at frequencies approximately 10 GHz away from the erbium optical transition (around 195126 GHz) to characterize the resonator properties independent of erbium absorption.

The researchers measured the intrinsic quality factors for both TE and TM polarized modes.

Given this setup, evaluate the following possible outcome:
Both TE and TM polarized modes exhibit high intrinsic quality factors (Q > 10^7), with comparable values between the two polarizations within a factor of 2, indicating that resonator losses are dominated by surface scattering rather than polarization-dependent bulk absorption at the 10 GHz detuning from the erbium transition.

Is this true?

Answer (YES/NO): YES